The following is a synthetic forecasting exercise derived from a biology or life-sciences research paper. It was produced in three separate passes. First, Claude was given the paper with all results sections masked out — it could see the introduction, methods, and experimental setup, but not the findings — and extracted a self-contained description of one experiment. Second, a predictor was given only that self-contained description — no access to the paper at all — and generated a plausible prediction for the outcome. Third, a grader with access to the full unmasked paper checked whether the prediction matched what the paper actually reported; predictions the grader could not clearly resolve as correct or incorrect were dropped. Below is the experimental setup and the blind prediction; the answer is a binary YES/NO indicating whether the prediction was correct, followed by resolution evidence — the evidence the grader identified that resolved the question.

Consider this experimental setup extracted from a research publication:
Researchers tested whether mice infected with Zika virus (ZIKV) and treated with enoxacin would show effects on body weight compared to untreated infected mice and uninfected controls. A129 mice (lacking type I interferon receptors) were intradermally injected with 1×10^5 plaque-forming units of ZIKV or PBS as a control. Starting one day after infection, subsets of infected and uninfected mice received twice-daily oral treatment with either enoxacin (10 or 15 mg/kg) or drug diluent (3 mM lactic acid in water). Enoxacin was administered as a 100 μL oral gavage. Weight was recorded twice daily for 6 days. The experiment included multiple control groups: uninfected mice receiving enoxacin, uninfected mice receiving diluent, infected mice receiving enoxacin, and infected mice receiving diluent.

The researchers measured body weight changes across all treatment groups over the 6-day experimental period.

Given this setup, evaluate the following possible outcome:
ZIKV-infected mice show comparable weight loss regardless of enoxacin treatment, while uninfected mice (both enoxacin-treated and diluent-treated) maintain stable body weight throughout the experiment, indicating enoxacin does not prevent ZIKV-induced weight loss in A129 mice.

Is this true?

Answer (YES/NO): NO